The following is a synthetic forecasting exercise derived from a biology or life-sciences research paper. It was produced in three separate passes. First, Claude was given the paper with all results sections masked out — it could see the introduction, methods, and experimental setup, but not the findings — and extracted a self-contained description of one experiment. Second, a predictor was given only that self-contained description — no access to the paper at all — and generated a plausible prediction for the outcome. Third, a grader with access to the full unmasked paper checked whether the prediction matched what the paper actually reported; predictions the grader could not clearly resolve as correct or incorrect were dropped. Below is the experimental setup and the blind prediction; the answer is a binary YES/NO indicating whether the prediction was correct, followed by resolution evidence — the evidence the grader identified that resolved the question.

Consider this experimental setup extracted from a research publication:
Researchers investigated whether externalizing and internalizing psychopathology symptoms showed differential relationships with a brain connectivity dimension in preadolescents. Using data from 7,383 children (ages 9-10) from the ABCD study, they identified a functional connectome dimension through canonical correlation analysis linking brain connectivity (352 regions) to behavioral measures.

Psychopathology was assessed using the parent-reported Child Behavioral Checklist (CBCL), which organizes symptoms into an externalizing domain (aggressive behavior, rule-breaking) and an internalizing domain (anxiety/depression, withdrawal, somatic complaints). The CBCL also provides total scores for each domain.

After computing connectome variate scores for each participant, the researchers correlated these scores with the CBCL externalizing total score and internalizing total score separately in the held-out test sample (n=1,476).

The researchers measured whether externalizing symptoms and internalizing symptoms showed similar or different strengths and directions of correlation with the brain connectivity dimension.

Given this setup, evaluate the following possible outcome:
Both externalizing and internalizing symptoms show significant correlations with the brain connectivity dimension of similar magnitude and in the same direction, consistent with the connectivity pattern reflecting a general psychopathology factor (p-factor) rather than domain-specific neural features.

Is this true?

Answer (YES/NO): NO